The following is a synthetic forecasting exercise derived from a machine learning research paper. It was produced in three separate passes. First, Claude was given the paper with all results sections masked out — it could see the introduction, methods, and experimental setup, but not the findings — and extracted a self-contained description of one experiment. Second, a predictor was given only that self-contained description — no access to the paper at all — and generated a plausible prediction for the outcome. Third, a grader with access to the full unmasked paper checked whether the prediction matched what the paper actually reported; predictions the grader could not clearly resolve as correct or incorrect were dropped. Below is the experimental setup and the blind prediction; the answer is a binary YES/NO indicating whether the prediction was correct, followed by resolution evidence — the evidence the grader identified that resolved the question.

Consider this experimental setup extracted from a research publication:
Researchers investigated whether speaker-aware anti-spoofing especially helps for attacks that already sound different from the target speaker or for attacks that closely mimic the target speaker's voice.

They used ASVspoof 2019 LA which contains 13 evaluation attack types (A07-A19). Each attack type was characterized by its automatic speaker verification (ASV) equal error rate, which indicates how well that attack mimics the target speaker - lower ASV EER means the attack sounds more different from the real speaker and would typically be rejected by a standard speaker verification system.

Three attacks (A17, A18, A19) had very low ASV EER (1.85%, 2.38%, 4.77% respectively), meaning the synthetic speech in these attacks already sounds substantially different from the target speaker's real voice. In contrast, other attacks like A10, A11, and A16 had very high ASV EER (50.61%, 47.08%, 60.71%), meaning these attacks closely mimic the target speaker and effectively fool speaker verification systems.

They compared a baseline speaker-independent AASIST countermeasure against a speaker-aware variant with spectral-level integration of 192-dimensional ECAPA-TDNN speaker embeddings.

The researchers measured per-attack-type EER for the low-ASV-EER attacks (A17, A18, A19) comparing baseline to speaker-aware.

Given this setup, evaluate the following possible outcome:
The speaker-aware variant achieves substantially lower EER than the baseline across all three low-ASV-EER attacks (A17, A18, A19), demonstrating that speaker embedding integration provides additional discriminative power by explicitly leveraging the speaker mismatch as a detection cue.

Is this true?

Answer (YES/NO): YES